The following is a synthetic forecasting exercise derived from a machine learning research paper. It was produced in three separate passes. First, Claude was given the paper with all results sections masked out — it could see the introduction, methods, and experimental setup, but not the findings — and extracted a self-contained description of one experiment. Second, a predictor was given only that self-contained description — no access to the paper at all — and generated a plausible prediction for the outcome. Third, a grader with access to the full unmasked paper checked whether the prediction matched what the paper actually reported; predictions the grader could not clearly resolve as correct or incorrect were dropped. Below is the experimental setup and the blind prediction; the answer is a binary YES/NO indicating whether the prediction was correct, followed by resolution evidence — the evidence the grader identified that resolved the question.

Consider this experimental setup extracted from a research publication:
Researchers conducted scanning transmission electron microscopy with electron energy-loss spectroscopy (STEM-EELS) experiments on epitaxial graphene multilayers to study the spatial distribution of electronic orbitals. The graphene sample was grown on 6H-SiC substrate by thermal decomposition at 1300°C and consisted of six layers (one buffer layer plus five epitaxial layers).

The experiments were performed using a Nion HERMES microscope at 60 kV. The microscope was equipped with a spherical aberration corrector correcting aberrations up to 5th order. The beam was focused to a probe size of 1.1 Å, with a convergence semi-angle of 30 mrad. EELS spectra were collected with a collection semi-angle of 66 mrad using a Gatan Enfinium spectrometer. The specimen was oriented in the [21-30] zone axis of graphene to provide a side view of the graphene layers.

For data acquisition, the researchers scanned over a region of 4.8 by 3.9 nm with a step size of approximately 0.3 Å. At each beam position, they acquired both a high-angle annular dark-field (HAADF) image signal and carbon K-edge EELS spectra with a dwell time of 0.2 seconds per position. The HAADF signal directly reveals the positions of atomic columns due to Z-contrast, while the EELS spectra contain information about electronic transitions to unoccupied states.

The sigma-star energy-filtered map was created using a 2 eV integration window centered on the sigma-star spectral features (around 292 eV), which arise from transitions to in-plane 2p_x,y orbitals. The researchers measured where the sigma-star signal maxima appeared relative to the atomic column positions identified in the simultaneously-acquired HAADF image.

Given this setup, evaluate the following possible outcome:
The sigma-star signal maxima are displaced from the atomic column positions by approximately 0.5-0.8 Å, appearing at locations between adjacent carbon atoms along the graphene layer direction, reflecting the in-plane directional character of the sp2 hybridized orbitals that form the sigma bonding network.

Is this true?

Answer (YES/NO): NO